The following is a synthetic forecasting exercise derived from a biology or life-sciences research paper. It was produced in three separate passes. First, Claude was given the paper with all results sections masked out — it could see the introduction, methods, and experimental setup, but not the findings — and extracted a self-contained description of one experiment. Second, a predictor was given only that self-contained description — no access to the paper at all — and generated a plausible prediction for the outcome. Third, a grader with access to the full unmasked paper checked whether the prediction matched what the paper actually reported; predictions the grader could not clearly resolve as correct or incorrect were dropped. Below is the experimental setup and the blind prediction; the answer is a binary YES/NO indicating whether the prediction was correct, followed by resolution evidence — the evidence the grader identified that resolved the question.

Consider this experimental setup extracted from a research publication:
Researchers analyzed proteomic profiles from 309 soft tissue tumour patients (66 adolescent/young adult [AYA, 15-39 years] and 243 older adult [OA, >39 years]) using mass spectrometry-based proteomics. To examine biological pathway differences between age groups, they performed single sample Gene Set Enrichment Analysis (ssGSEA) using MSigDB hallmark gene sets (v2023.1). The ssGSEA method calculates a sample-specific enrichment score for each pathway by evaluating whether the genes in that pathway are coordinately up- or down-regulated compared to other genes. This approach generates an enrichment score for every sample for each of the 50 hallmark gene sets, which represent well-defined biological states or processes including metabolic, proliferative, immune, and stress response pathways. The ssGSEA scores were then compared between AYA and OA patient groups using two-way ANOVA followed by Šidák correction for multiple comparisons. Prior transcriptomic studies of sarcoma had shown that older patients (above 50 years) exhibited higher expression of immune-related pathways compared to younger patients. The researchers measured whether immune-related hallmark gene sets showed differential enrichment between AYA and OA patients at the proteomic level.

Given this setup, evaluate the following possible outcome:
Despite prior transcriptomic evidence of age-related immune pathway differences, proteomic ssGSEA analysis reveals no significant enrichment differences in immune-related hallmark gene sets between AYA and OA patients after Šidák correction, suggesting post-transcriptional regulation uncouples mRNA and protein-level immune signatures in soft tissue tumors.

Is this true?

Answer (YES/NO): NO